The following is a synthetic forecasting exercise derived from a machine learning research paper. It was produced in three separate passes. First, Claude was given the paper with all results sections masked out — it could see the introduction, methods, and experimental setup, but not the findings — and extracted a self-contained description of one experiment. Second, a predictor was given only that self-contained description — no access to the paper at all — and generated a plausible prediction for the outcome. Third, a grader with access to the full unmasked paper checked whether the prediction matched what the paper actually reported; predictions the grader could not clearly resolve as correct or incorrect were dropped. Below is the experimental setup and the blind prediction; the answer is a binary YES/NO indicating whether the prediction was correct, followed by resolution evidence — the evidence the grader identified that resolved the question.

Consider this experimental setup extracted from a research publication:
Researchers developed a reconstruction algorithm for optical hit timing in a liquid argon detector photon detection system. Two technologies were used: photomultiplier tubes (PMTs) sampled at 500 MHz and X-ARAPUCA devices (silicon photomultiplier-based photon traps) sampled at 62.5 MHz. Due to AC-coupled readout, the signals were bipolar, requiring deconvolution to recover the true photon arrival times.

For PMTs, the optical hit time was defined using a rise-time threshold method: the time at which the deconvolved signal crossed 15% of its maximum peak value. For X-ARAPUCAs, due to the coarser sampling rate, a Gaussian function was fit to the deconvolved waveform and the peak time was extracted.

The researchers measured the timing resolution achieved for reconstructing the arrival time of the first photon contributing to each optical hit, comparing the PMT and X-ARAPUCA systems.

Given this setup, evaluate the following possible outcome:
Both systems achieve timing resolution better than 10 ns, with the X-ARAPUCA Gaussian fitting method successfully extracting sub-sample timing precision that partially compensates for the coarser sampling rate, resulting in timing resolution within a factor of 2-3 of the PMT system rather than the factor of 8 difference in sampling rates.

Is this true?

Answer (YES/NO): NO